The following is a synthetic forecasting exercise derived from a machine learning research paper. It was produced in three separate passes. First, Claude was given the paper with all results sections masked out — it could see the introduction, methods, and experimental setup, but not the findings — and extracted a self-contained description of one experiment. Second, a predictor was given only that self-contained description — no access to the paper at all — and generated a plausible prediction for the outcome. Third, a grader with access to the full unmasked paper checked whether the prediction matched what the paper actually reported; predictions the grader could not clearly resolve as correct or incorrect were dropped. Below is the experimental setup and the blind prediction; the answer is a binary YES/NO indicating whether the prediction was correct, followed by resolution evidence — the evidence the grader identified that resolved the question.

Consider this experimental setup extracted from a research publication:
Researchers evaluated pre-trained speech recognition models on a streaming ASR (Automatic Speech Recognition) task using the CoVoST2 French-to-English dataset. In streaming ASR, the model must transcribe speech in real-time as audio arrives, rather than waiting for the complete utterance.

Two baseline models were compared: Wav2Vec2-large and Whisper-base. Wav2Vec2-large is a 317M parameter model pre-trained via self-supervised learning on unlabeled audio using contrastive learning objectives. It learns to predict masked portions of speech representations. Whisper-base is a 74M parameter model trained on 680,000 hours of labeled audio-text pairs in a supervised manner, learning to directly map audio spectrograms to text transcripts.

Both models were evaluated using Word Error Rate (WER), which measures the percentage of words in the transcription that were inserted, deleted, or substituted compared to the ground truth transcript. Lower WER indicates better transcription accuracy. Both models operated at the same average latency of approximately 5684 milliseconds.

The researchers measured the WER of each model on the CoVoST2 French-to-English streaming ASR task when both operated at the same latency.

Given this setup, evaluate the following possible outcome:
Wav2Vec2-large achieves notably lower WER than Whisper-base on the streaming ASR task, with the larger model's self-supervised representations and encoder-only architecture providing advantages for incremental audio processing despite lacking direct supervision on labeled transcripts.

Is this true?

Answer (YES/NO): YES